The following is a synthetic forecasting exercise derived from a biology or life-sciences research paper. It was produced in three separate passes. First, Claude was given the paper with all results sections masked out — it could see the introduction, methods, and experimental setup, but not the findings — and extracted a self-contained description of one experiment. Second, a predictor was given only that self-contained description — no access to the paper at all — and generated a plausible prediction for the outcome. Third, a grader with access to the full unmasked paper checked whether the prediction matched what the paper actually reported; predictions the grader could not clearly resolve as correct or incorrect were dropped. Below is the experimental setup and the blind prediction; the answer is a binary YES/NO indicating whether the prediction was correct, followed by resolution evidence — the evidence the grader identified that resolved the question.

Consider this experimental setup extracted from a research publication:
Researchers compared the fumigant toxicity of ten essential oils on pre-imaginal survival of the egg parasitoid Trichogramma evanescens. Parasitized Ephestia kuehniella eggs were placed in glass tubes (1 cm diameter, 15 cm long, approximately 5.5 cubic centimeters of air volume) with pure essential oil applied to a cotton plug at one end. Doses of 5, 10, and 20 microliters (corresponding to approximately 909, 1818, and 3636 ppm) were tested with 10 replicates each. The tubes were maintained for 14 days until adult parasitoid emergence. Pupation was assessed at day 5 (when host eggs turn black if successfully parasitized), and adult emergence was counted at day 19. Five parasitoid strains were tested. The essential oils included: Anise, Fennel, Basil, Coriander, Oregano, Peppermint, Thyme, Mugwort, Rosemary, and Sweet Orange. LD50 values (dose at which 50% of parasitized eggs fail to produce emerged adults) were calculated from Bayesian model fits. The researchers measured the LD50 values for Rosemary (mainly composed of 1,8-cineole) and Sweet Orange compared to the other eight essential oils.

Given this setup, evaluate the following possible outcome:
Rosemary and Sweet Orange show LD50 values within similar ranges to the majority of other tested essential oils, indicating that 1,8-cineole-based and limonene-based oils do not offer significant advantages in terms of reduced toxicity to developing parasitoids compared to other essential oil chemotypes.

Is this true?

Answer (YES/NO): NO